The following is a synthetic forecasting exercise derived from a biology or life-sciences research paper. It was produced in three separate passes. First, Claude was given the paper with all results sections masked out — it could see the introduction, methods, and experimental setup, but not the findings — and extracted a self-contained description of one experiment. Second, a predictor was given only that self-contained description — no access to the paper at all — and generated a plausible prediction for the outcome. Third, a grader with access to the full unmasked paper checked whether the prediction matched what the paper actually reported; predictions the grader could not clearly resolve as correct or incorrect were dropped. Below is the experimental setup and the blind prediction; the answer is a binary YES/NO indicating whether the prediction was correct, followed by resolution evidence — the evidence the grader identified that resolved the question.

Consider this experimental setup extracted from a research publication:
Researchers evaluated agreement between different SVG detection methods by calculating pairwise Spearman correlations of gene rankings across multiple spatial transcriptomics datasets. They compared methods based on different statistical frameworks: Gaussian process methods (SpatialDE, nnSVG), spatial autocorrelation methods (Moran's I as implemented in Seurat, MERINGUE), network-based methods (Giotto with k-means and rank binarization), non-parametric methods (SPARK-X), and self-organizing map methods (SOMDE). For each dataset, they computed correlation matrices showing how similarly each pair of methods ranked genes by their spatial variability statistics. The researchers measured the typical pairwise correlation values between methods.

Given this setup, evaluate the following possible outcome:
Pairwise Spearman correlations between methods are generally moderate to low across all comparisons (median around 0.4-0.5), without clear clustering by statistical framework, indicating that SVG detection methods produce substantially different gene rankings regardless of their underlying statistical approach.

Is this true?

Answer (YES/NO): NO